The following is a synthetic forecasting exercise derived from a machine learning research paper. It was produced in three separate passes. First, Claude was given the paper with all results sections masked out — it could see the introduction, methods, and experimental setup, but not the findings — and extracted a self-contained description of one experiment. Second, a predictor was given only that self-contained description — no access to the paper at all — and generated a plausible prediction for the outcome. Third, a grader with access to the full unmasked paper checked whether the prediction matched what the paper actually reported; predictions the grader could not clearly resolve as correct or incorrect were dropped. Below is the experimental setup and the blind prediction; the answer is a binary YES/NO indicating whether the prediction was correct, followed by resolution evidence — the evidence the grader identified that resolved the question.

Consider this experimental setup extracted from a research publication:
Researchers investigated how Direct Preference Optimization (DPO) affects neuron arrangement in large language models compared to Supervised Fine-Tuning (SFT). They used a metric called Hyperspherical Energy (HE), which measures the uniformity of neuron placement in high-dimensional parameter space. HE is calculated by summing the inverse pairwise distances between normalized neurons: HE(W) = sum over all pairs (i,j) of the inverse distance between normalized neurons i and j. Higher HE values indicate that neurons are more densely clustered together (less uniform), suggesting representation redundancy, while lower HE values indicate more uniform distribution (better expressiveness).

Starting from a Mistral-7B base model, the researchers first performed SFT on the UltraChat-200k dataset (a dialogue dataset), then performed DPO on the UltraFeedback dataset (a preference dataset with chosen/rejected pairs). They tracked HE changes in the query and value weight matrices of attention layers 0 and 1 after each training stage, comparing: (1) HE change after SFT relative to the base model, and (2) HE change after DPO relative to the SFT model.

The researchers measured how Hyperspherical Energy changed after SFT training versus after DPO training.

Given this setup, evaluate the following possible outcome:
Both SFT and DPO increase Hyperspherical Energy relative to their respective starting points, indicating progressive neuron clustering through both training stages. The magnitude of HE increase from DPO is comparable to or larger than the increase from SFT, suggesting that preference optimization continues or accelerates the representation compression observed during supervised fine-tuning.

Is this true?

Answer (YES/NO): NO